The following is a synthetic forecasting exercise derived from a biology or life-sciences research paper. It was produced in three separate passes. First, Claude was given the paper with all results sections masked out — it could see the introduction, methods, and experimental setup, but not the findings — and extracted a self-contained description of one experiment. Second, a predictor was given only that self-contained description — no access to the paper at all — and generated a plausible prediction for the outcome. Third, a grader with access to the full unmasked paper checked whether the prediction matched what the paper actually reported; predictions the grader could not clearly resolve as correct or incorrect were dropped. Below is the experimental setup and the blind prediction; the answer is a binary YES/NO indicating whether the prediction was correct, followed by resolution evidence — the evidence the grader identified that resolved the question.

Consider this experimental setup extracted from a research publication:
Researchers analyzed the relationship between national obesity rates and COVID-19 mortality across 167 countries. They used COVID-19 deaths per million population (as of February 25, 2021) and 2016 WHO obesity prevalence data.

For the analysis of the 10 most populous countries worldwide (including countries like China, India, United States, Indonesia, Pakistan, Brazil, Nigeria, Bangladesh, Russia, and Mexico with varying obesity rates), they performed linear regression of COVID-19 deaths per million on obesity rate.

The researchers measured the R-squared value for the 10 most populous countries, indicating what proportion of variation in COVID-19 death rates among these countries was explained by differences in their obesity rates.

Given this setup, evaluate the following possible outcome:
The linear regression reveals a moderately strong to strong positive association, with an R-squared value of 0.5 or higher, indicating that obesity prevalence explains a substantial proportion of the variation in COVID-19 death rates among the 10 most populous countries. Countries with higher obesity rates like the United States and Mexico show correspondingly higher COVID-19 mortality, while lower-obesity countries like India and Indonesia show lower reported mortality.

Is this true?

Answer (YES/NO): YES